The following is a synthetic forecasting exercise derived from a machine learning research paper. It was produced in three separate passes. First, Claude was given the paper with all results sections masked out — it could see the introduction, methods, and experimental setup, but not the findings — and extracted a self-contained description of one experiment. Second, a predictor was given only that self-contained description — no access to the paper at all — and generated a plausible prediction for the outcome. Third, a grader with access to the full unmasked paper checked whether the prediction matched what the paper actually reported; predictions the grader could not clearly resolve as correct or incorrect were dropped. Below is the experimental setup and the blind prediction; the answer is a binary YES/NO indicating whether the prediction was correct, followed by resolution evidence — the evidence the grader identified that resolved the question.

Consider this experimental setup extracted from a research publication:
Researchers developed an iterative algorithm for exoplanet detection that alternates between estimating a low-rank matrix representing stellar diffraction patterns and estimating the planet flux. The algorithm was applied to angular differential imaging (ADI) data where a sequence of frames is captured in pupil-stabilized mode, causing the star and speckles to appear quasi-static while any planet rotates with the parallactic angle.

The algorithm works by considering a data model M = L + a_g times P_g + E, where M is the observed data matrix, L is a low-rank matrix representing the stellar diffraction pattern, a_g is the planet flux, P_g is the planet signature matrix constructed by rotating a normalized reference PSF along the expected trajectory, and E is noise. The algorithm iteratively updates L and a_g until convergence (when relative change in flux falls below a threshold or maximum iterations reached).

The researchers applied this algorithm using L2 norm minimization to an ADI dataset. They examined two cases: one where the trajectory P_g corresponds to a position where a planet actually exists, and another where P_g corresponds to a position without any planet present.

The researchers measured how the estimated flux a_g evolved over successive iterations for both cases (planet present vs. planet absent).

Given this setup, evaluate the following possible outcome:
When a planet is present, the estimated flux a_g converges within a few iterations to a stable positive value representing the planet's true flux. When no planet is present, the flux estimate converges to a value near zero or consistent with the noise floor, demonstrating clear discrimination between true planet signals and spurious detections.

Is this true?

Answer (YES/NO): YES